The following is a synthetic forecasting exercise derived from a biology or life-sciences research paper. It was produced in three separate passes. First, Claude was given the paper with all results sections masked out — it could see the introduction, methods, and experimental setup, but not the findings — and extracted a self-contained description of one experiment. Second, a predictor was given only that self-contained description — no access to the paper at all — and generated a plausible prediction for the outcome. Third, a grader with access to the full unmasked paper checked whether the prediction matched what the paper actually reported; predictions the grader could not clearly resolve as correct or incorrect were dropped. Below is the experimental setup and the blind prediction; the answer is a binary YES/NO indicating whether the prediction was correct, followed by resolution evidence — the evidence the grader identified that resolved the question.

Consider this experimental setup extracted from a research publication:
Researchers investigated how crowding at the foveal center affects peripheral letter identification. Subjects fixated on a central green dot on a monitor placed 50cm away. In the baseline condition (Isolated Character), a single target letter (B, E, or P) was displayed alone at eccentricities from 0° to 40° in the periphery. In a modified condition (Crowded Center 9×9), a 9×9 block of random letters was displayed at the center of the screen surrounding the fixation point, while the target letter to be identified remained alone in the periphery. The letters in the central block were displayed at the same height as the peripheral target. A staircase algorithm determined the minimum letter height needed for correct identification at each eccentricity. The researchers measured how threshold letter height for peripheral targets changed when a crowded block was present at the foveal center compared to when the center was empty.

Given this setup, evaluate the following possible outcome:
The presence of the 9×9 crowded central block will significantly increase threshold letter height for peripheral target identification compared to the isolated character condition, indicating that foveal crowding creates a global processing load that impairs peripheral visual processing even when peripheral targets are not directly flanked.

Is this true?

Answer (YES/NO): NO